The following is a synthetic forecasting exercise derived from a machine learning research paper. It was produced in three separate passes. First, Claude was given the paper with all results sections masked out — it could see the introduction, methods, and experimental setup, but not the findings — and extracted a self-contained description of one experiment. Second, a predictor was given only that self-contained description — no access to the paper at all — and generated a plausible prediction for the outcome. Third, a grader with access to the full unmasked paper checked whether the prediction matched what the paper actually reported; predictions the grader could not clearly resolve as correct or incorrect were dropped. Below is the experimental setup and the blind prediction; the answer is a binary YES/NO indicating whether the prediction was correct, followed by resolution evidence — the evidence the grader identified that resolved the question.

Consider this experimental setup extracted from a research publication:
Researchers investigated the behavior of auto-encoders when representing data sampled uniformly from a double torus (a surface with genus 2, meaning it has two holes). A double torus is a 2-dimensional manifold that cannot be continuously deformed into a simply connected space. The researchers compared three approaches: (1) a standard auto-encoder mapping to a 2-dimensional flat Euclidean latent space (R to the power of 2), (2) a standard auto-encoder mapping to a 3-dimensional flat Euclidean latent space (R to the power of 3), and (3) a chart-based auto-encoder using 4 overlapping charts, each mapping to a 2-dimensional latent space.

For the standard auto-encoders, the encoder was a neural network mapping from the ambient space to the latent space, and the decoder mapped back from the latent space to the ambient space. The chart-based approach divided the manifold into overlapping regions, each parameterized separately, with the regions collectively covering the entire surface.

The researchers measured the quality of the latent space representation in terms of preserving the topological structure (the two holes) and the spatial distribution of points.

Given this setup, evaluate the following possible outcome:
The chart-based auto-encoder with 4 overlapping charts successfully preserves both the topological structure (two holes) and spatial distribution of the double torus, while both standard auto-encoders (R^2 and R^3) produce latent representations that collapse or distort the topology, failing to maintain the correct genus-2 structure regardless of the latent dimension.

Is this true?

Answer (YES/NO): YES